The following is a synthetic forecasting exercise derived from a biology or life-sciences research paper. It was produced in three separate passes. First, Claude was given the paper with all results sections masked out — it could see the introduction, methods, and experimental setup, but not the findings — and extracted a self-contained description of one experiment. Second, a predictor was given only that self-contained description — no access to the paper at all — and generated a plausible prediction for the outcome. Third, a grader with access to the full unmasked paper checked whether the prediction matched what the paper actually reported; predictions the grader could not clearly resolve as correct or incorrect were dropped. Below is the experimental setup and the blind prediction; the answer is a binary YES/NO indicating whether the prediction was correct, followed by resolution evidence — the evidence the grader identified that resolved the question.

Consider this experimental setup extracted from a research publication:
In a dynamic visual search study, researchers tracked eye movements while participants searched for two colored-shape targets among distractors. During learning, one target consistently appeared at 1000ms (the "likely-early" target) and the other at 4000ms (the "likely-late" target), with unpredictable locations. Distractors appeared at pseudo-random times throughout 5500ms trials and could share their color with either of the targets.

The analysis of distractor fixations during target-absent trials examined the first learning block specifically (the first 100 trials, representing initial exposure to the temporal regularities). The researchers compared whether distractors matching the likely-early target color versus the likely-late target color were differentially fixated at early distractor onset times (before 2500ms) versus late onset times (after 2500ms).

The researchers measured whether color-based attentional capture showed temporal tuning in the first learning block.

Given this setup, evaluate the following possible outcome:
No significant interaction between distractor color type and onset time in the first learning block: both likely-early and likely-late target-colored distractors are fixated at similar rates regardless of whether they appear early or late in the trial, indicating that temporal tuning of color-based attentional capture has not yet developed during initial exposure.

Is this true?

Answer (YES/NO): YES